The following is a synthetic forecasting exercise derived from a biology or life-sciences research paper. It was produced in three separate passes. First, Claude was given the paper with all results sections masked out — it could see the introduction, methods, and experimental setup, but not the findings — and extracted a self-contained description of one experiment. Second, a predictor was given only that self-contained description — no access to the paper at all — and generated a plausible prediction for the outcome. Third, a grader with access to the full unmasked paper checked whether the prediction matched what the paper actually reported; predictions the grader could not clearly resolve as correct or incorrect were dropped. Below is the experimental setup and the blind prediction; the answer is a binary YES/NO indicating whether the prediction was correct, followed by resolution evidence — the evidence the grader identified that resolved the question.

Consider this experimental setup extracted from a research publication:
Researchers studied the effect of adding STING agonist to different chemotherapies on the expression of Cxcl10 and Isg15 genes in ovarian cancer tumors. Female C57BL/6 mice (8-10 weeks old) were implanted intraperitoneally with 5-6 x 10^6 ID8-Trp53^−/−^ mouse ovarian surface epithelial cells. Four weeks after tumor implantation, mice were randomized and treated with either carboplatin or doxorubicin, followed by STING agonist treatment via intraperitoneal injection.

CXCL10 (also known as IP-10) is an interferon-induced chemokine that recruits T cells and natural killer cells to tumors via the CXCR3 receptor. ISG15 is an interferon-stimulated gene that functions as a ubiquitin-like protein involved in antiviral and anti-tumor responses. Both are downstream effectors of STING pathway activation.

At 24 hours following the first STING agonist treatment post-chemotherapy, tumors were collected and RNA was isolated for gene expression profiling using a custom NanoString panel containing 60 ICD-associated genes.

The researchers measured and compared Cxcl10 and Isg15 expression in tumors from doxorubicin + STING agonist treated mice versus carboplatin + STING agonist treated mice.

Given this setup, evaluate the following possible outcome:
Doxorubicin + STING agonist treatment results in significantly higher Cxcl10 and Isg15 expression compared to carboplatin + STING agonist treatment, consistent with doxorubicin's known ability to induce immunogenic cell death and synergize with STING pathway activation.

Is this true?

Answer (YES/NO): YES